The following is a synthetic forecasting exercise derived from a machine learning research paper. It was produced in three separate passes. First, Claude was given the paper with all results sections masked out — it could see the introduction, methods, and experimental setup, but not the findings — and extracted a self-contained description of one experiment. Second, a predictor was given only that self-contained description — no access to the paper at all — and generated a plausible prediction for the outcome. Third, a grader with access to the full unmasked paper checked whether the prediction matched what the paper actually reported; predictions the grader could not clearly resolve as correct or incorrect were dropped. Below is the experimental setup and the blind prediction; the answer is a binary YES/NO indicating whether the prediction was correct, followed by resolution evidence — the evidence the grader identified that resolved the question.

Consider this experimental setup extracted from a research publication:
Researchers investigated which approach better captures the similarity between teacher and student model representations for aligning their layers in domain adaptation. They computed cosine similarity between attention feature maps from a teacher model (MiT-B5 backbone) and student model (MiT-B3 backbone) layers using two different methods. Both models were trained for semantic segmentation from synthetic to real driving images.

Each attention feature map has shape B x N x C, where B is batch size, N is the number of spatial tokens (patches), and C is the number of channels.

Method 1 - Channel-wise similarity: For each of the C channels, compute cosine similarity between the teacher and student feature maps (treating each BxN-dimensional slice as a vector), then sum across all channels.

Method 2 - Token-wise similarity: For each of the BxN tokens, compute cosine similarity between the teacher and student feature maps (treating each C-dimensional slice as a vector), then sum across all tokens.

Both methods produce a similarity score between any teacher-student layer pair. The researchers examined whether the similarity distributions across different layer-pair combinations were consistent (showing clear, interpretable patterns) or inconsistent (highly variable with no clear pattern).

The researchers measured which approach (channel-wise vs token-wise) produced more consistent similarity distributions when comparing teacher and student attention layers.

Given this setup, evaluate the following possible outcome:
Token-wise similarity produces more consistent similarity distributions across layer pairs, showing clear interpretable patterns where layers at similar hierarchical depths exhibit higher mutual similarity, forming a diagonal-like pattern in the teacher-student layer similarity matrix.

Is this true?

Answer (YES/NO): NO